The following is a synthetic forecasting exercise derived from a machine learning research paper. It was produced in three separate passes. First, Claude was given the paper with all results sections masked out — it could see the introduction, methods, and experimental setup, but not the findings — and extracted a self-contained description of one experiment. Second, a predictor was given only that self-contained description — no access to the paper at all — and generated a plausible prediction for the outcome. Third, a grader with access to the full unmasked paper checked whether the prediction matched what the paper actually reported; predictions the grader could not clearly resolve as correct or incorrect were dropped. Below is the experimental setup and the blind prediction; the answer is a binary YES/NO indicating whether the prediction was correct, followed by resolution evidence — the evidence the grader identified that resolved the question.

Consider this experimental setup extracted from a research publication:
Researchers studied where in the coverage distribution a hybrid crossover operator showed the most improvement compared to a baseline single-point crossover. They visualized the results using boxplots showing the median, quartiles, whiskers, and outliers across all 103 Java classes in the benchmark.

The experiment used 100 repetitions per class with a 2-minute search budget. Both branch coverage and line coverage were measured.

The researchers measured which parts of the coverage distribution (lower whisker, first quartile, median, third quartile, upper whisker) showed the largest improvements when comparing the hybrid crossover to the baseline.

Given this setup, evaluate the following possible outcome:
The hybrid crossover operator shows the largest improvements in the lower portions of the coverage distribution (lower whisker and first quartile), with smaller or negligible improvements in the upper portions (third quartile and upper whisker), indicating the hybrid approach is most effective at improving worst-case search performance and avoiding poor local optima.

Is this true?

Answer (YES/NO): YES